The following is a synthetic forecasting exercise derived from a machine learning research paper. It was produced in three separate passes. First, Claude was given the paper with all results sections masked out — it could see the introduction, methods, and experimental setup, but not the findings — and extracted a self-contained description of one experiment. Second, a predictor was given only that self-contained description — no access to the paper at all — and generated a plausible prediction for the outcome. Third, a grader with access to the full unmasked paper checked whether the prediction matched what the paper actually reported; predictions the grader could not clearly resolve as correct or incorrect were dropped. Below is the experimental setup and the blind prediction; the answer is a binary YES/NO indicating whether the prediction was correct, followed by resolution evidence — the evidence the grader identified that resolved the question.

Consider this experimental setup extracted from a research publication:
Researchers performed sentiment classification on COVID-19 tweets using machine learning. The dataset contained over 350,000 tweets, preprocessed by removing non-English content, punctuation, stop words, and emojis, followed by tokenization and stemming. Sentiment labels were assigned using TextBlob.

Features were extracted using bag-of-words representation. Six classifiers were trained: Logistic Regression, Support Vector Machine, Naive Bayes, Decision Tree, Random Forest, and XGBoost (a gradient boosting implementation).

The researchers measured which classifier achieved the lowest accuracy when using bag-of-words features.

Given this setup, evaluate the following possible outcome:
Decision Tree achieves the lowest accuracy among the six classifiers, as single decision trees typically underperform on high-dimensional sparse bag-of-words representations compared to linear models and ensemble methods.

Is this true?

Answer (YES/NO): NO